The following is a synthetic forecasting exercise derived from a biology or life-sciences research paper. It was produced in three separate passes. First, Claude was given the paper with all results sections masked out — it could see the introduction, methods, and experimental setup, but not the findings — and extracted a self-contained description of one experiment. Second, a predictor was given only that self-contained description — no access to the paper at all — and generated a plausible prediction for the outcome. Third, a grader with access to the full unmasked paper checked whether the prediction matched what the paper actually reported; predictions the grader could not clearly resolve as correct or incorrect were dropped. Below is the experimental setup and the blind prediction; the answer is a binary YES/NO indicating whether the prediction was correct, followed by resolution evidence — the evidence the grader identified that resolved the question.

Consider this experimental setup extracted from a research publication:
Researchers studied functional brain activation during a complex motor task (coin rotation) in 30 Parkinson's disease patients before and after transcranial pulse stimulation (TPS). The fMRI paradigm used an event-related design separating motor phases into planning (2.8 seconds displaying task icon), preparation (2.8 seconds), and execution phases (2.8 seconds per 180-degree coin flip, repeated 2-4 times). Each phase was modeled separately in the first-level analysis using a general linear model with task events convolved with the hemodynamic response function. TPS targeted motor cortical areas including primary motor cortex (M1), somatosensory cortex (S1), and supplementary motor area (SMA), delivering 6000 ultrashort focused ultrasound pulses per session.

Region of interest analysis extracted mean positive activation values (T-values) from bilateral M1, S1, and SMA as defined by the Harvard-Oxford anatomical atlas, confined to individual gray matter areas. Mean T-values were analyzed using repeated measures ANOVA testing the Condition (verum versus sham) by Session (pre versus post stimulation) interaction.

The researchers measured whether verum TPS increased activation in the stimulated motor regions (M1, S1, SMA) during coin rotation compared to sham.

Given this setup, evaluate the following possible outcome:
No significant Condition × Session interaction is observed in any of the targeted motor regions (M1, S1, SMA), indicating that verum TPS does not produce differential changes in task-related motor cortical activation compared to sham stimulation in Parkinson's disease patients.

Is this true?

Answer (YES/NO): NO